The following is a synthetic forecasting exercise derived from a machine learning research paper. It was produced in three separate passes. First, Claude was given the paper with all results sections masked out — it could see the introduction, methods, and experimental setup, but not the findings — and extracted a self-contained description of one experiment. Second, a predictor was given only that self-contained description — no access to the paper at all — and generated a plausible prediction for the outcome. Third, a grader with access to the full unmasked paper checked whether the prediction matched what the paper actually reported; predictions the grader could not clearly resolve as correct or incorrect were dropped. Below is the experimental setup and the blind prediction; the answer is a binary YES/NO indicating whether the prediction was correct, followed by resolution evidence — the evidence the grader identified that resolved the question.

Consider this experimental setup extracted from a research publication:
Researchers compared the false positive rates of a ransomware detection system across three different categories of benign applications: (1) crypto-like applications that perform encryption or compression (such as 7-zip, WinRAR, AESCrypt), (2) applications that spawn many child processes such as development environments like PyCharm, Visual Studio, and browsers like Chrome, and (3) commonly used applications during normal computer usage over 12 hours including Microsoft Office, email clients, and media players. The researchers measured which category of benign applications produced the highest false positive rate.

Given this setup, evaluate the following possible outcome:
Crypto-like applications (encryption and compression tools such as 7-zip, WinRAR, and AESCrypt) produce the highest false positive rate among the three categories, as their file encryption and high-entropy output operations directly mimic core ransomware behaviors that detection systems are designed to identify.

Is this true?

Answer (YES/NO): YES